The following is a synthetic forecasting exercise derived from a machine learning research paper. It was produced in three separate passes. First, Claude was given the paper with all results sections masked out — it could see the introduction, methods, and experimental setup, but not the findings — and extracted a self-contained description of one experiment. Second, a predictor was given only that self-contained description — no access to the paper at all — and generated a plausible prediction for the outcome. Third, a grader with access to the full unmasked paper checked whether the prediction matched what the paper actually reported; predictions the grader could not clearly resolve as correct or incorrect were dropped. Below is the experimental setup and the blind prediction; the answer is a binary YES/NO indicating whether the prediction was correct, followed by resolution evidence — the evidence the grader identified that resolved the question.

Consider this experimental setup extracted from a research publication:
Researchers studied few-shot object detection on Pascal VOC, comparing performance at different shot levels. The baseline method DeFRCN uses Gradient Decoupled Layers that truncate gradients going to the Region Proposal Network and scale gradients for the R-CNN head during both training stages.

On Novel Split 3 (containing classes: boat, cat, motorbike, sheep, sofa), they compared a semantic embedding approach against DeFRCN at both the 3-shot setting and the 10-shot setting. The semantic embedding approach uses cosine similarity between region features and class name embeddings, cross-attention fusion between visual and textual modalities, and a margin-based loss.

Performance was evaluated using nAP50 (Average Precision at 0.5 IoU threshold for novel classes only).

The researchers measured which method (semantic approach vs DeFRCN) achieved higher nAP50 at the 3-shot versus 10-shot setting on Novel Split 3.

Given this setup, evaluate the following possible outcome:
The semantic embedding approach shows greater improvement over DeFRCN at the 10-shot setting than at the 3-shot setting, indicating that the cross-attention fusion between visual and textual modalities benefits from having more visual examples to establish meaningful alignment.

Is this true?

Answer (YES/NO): NO